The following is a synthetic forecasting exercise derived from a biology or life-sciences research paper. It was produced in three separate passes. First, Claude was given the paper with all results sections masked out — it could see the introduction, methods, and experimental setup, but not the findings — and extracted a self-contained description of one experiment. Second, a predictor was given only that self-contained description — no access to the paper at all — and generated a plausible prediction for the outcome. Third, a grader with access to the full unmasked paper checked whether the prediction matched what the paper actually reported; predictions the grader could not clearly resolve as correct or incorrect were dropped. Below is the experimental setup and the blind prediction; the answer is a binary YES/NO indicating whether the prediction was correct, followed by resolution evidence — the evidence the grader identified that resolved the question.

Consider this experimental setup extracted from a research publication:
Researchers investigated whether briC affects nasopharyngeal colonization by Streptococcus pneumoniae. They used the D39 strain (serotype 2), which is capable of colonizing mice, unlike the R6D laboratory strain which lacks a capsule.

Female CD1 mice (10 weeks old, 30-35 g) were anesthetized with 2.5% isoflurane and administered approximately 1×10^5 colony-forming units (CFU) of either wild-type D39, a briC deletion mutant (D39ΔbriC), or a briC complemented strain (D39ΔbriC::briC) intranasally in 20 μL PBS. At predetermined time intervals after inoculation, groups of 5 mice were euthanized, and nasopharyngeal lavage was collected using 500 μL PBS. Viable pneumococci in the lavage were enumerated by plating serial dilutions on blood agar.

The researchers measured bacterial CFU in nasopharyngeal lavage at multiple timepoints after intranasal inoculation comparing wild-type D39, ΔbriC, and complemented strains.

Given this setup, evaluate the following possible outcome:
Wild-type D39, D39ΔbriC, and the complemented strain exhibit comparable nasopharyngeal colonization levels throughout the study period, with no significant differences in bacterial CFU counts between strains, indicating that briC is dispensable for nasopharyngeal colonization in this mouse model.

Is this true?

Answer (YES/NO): NO